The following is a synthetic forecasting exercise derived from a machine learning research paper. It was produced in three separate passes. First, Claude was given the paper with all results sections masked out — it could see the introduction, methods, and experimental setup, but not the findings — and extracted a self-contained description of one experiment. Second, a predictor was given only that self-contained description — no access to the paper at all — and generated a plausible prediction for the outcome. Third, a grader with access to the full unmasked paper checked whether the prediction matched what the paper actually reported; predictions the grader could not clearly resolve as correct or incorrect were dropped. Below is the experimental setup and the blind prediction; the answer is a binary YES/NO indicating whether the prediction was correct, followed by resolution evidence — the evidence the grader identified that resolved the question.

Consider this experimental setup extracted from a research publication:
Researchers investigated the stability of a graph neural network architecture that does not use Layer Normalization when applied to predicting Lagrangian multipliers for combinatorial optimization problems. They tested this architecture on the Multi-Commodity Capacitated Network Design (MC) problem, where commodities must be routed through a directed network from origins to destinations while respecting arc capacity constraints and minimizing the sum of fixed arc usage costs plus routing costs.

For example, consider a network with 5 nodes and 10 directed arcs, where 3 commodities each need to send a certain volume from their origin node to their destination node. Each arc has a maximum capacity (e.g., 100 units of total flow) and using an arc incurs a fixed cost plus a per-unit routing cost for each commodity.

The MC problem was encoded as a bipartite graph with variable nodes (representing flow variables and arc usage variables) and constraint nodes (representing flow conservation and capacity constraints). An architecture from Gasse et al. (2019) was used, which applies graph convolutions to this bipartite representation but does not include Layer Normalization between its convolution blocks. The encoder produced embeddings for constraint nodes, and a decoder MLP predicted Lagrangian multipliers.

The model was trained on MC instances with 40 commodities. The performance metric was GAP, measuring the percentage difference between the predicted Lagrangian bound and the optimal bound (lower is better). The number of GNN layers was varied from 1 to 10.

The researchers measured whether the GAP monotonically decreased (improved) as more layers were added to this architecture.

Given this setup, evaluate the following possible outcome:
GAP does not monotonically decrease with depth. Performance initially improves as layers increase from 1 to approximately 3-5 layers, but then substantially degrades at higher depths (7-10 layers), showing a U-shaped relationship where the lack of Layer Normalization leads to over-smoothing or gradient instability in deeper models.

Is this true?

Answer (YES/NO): NO